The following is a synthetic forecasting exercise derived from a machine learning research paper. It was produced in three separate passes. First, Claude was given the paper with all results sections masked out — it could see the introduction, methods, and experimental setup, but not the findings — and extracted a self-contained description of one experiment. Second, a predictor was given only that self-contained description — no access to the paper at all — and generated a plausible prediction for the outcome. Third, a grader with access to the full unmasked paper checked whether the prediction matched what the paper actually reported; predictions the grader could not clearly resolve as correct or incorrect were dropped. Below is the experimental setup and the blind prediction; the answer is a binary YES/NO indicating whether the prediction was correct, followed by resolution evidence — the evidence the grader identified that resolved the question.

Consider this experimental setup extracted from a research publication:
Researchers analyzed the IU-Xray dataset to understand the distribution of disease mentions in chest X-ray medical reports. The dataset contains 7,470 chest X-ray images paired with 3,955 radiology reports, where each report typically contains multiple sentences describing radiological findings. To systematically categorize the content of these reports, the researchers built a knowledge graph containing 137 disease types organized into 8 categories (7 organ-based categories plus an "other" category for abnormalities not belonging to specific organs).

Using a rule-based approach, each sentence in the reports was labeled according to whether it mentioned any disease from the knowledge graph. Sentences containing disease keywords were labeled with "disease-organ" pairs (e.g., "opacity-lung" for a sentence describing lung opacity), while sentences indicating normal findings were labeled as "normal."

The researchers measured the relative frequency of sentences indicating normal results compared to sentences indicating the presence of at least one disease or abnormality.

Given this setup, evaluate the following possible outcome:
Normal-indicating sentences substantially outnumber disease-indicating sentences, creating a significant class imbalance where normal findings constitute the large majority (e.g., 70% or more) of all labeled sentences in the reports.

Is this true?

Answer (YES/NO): YES